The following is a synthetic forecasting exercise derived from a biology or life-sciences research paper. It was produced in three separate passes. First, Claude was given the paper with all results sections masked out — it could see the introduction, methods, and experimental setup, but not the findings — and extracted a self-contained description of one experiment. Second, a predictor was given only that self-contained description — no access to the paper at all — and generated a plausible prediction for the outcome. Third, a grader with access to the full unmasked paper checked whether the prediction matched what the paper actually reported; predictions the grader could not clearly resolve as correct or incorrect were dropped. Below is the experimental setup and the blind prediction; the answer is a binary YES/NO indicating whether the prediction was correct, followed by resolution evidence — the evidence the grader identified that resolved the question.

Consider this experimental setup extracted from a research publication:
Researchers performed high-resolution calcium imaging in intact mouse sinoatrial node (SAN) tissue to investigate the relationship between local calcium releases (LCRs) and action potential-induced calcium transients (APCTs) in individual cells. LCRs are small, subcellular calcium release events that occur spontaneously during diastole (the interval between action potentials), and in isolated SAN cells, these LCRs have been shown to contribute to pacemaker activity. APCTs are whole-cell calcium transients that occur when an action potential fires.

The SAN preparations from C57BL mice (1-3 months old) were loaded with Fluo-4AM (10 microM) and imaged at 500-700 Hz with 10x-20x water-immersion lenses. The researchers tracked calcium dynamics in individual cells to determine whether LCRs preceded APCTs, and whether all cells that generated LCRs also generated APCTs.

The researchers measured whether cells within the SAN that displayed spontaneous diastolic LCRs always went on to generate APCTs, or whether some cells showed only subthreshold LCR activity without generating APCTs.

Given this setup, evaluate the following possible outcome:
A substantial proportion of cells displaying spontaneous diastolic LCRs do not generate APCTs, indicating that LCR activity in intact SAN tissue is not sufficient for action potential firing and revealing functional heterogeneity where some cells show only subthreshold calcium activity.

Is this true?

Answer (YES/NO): YES